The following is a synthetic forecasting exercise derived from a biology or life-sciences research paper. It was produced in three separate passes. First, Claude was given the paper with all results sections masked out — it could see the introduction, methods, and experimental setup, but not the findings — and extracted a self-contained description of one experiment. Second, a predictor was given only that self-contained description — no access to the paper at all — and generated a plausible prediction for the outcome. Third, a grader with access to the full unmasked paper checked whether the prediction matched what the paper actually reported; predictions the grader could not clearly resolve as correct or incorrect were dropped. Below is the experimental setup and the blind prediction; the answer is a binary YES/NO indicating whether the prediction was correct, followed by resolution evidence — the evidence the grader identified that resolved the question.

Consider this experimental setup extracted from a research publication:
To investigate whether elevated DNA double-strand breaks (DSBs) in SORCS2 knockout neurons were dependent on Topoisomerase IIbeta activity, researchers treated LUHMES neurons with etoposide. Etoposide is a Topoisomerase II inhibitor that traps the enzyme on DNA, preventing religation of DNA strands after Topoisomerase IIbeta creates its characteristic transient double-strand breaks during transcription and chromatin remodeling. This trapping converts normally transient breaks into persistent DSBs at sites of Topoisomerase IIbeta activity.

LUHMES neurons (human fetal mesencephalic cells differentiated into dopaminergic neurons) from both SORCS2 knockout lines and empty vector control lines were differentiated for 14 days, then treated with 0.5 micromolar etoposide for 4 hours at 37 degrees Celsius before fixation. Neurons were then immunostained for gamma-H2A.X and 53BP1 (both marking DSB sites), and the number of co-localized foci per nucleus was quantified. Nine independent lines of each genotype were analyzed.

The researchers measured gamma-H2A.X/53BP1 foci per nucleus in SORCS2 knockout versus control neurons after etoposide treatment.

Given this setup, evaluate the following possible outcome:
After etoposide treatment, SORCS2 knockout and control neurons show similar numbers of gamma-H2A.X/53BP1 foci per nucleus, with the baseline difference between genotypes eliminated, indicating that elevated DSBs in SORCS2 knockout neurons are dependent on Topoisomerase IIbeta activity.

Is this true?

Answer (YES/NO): NO